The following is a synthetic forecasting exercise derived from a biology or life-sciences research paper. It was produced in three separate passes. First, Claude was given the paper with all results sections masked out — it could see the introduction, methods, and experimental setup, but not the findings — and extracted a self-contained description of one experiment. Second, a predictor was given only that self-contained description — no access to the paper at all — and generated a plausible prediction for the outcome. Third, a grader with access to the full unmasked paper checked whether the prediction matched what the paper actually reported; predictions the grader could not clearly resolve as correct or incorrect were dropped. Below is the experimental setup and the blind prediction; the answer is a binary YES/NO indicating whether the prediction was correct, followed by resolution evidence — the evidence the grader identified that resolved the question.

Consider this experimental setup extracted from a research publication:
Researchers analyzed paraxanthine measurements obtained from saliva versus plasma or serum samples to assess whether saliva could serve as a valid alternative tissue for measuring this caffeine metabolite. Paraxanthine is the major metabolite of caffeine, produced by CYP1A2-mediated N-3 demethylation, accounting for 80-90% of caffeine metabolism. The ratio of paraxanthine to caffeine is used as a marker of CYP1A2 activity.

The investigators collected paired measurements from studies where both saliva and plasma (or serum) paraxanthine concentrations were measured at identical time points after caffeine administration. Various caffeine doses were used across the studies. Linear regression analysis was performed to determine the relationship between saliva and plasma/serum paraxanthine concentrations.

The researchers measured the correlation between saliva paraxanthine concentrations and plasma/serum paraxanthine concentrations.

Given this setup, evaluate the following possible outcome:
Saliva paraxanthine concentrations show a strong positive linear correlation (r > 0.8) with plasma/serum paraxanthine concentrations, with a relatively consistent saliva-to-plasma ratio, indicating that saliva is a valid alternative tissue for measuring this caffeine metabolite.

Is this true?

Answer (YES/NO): NO